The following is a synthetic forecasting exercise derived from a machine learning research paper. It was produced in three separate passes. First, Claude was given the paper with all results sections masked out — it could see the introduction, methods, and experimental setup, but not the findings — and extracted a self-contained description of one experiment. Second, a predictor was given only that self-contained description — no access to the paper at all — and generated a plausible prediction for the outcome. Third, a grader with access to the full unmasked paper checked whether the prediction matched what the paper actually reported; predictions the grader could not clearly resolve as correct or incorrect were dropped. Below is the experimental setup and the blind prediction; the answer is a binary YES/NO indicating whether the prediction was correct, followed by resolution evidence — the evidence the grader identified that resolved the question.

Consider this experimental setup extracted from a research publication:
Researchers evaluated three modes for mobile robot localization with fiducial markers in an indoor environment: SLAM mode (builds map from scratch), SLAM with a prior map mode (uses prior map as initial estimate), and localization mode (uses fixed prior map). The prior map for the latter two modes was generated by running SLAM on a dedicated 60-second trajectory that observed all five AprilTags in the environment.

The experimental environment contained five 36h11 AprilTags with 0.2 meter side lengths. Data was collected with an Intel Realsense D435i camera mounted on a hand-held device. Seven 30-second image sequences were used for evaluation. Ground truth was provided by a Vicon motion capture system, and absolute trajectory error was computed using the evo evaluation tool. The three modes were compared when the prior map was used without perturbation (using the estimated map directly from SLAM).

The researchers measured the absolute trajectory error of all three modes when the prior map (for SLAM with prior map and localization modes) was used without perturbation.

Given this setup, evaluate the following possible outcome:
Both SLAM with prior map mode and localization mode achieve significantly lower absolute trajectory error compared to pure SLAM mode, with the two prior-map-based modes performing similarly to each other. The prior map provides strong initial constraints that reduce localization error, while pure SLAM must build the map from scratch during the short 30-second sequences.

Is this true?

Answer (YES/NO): NO